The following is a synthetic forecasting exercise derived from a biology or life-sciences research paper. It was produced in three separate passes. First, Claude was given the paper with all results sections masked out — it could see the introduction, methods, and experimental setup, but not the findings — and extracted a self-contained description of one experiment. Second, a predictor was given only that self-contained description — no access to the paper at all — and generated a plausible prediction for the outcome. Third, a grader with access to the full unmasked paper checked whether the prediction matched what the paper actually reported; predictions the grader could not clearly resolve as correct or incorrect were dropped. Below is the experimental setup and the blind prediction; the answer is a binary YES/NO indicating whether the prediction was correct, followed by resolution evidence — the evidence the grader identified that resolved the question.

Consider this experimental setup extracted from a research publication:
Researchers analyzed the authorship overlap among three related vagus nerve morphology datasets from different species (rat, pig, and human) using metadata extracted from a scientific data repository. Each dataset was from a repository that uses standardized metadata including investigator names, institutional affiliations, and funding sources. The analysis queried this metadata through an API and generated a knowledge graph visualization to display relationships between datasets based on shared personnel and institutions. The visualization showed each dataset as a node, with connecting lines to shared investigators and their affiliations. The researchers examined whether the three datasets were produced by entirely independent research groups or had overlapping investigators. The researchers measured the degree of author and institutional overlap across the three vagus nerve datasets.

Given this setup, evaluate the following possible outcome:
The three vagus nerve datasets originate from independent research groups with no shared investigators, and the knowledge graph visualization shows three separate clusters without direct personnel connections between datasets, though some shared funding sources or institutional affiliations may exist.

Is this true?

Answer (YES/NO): NO